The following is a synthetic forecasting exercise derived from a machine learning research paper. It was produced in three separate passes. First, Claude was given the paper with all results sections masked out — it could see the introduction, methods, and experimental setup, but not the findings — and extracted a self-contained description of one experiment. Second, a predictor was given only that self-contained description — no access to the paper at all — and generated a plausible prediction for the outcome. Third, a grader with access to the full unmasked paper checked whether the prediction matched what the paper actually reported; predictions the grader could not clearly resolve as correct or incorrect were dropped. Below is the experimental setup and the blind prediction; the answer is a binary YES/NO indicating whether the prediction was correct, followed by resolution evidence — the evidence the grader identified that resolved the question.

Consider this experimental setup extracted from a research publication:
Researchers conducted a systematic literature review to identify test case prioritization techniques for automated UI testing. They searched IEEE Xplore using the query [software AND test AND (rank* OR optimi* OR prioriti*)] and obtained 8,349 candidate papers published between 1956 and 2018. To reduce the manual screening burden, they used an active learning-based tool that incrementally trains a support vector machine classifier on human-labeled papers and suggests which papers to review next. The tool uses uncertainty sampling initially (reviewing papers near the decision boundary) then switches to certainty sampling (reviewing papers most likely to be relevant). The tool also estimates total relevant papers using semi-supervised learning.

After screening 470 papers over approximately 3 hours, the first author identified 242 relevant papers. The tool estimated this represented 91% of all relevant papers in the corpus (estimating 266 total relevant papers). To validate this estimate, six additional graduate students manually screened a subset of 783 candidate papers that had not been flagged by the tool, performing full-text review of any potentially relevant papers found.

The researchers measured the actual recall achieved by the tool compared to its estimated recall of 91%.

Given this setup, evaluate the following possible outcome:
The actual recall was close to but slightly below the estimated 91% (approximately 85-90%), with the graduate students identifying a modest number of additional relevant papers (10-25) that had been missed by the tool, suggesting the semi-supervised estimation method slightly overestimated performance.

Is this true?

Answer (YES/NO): NO